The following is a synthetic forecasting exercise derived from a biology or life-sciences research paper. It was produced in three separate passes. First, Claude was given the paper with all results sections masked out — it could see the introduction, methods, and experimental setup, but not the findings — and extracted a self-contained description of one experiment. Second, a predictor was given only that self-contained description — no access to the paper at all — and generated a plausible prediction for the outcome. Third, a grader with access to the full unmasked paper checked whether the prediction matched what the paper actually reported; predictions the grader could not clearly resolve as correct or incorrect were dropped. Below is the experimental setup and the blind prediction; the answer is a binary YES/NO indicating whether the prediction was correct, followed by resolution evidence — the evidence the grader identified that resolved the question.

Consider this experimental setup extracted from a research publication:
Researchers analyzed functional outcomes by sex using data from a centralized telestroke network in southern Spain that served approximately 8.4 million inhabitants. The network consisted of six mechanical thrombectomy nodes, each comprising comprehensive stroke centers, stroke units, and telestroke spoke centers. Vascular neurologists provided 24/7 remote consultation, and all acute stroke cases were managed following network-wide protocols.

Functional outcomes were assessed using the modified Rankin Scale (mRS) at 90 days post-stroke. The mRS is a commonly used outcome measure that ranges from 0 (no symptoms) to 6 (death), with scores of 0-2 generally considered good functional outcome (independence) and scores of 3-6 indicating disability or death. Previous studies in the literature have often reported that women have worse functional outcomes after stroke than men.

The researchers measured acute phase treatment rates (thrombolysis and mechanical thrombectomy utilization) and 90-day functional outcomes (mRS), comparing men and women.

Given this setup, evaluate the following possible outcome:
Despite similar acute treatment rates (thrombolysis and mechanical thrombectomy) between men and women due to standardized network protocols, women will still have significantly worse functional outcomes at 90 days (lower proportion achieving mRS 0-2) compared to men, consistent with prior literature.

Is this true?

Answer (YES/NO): NO